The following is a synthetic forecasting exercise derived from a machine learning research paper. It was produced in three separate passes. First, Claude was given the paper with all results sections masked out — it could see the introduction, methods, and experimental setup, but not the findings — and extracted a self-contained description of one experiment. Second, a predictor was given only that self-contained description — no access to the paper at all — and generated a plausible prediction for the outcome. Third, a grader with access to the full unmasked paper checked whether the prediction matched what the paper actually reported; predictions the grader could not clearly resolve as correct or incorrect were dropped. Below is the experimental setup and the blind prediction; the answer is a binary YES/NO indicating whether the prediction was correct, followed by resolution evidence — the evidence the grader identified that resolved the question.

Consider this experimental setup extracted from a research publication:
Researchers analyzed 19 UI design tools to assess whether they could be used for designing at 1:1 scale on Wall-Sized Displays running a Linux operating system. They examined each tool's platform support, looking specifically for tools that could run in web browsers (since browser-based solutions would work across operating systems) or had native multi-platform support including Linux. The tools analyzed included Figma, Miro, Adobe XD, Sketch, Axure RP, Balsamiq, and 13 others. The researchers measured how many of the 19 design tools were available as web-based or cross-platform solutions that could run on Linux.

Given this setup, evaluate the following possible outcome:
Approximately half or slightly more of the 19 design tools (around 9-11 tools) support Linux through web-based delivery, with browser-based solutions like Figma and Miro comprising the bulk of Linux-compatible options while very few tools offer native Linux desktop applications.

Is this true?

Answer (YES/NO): NO